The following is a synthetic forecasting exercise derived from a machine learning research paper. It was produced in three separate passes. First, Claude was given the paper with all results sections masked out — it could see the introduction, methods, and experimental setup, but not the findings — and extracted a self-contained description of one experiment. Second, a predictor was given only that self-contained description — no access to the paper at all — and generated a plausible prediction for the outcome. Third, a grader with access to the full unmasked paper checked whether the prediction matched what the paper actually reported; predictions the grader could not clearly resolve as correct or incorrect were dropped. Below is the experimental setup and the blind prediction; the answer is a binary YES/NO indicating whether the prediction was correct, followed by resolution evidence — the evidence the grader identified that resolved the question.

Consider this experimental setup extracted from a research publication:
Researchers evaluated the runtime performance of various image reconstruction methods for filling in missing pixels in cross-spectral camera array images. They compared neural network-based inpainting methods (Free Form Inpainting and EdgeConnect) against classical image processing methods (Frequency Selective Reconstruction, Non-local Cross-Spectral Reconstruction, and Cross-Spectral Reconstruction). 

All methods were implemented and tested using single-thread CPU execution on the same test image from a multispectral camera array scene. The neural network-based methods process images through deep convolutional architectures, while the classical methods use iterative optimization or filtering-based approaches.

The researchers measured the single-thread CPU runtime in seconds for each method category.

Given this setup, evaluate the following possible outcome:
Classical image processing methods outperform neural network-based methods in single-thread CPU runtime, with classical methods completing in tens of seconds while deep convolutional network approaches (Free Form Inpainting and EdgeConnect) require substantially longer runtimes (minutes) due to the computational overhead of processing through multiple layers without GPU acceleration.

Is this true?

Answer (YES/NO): NO